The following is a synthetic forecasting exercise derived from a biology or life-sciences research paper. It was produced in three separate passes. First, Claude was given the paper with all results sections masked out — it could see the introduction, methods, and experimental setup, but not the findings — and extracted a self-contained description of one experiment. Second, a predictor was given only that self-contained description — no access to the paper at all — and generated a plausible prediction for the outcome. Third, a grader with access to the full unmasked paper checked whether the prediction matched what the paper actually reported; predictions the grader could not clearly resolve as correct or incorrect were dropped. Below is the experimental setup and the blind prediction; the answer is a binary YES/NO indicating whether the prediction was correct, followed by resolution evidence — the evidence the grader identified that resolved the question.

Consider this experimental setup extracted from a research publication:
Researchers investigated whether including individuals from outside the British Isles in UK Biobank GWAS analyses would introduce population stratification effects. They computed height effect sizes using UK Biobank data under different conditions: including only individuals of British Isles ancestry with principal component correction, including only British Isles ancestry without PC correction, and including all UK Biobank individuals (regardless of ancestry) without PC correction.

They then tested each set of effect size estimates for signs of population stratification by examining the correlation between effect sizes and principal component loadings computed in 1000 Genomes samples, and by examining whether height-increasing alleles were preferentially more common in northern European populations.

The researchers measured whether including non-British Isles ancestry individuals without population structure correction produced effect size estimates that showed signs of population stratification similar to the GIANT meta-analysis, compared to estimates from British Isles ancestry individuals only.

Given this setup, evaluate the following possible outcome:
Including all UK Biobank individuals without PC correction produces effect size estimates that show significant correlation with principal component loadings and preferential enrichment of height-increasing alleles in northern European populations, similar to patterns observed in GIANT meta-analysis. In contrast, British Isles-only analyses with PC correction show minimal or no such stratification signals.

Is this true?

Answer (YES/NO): YES